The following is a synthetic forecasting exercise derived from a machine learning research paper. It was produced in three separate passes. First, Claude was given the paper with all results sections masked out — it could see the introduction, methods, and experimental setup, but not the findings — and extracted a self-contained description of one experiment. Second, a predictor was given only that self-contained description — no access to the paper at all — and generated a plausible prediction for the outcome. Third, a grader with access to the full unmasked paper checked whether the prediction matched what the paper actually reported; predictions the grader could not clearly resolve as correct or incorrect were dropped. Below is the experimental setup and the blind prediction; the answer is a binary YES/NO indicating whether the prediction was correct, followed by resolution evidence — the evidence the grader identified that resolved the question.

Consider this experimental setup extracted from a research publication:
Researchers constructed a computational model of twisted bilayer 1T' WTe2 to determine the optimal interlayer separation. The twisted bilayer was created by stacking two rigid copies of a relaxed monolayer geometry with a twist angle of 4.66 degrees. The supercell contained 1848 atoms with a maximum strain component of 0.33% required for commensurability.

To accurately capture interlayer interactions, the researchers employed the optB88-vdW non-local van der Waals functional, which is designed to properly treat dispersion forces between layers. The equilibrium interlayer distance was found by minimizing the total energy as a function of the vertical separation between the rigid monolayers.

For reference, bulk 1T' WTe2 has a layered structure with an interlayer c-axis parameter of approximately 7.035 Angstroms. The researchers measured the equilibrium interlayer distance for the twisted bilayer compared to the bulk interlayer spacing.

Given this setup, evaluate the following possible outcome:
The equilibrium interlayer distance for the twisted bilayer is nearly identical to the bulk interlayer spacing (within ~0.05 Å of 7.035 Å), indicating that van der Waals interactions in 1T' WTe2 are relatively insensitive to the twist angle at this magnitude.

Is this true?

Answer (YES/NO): NO